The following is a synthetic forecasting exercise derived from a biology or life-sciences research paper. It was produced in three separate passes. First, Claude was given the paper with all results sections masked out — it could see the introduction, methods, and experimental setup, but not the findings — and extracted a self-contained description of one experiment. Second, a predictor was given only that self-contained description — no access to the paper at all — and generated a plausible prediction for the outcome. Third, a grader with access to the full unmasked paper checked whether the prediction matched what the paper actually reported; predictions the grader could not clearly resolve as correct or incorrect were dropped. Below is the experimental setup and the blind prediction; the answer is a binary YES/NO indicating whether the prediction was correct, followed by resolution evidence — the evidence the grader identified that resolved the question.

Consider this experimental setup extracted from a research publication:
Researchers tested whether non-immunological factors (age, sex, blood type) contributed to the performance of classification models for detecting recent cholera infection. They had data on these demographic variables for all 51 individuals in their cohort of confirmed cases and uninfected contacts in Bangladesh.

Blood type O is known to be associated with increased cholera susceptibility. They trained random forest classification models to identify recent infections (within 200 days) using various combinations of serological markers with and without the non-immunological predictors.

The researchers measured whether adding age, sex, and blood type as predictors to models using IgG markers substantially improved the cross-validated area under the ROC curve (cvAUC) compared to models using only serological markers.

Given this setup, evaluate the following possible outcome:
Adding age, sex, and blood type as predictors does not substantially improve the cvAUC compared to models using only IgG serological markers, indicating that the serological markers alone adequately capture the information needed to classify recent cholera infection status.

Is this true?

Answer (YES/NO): YES